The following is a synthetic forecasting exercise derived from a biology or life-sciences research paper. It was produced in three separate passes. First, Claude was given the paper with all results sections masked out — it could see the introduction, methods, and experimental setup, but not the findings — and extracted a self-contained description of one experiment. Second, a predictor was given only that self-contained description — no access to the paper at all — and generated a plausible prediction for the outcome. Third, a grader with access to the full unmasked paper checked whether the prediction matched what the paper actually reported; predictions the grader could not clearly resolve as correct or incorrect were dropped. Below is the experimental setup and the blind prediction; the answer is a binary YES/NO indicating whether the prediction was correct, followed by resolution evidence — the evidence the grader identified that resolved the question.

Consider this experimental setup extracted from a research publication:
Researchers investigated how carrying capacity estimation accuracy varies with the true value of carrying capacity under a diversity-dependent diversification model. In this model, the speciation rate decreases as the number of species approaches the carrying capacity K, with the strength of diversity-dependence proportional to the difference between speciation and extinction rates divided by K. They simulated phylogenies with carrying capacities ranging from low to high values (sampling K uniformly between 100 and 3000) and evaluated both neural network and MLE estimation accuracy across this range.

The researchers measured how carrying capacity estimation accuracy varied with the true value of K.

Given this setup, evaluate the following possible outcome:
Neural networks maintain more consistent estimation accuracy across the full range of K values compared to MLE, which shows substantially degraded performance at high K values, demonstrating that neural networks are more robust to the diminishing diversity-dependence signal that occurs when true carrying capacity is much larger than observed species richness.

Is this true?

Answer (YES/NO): NO